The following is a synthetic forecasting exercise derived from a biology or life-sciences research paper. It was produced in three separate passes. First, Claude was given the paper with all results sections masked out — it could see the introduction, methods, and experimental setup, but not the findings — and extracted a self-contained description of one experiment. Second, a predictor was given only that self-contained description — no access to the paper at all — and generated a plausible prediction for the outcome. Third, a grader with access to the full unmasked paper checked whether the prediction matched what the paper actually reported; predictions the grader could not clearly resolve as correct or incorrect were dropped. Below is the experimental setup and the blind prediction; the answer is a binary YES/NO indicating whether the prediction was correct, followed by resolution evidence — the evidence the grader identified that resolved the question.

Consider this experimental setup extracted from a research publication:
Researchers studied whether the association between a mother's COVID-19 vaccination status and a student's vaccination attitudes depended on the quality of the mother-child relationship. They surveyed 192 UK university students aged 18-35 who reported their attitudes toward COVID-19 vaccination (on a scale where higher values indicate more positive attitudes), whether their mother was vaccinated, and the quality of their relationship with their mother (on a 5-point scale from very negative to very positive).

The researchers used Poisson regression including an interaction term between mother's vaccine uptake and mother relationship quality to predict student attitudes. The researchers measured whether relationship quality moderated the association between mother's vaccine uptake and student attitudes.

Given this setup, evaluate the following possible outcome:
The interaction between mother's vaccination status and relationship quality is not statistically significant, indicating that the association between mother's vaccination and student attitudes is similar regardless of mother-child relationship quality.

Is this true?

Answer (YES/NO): NO